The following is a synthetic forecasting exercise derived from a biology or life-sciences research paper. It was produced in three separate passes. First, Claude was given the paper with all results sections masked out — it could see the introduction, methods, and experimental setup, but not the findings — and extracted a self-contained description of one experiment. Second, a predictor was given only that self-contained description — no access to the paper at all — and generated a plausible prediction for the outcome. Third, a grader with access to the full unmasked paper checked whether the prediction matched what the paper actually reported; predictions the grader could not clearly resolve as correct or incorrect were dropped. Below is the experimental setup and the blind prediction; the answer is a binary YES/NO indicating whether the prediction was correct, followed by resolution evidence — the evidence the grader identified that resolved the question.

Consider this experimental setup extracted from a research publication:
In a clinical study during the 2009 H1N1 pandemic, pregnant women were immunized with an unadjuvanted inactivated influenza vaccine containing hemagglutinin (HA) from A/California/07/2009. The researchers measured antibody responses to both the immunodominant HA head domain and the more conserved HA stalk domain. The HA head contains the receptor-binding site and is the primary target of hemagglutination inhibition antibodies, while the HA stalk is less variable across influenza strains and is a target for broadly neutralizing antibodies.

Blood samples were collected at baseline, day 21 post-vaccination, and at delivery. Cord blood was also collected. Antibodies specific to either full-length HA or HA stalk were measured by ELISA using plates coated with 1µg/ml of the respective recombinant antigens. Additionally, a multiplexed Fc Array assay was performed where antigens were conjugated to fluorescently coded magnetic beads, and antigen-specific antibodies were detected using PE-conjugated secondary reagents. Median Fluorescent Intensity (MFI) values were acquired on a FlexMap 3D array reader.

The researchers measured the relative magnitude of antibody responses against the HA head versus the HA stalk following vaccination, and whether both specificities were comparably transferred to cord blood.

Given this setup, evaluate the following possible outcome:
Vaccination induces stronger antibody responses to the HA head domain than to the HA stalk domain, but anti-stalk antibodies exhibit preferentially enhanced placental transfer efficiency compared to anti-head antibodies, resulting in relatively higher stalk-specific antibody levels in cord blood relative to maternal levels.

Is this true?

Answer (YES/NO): NO